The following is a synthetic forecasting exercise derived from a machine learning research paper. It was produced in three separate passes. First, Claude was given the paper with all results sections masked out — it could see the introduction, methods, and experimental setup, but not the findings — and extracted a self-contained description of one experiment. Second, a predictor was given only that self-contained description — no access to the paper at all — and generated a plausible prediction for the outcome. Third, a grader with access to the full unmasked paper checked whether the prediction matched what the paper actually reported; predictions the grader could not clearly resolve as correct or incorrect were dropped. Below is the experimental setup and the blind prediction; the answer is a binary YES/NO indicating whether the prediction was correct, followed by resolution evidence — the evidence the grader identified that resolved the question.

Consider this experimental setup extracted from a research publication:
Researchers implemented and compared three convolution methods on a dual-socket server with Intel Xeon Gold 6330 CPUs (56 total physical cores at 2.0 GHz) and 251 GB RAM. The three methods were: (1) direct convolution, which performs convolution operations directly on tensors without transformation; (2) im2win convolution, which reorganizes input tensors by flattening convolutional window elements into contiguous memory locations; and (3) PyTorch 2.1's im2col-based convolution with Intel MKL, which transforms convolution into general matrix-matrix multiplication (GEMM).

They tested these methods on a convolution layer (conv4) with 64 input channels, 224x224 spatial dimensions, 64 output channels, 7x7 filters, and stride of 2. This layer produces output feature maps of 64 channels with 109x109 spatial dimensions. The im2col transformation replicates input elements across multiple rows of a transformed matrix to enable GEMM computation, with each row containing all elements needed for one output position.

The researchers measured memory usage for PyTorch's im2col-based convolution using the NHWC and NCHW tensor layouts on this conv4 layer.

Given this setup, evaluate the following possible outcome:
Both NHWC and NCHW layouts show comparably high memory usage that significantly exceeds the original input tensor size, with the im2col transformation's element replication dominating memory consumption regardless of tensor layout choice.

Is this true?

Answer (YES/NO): YES